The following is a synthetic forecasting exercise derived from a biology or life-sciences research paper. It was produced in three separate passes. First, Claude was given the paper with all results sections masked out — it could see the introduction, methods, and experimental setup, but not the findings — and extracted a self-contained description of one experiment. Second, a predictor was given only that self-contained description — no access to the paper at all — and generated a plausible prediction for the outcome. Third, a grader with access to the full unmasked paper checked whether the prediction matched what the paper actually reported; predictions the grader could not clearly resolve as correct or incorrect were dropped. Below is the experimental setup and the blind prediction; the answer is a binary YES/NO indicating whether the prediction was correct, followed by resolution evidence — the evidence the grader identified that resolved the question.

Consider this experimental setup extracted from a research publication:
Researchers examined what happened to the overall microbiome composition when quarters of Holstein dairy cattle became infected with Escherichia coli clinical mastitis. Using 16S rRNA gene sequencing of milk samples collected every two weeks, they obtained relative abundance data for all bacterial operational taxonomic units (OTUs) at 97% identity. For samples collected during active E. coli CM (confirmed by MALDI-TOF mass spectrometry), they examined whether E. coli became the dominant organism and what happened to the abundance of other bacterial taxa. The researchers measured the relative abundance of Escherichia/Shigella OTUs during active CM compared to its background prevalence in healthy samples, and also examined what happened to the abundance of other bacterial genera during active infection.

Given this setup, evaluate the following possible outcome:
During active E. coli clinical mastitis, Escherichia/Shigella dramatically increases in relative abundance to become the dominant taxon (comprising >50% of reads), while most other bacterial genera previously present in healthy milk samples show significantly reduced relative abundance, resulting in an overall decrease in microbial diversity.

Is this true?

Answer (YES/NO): YES